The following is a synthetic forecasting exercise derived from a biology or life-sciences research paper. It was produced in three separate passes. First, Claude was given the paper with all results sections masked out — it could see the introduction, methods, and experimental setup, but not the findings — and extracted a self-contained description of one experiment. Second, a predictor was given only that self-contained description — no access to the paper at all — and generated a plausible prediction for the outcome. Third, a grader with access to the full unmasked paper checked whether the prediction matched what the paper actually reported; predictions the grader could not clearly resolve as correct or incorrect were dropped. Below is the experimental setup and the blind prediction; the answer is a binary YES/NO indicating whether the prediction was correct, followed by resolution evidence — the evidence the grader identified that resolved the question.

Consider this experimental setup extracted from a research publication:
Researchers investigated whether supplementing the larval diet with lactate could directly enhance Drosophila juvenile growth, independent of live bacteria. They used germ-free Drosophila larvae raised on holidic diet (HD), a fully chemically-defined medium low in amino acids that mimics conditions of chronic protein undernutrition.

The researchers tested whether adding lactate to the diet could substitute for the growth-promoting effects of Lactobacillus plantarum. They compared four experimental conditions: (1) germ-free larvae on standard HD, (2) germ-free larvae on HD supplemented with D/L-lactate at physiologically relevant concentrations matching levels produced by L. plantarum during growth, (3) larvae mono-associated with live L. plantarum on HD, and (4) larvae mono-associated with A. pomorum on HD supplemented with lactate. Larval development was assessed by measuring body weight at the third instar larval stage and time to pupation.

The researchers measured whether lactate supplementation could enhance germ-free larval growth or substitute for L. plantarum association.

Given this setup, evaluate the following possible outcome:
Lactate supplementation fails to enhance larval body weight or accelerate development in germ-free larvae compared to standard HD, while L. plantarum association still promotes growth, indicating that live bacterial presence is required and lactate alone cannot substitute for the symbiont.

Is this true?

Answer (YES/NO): YES